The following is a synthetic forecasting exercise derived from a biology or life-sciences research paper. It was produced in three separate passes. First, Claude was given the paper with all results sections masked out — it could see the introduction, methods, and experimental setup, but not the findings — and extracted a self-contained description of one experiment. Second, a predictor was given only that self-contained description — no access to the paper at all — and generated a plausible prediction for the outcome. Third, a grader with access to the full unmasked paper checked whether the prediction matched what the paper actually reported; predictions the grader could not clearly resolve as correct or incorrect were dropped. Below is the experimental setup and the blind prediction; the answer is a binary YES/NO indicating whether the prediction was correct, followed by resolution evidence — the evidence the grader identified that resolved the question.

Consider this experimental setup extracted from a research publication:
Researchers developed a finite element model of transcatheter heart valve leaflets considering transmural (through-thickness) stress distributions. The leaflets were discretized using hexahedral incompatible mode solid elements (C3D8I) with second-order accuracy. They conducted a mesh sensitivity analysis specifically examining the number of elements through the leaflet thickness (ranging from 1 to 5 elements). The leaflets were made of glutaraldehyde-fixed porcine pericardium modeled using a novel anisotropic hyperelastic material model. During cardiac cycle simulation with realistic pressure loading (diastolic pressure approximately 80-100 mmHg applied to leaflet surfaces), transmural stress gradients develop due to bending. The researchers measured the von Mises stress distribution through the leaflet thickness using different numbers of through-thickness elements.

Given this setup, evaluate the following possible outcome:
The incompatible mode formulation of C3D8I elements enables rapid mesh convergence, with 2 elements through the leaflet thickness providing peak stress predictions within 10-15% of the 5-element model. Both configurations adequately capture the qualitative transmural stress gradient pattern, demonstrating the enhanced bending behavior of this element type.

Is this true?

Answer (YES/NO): NO